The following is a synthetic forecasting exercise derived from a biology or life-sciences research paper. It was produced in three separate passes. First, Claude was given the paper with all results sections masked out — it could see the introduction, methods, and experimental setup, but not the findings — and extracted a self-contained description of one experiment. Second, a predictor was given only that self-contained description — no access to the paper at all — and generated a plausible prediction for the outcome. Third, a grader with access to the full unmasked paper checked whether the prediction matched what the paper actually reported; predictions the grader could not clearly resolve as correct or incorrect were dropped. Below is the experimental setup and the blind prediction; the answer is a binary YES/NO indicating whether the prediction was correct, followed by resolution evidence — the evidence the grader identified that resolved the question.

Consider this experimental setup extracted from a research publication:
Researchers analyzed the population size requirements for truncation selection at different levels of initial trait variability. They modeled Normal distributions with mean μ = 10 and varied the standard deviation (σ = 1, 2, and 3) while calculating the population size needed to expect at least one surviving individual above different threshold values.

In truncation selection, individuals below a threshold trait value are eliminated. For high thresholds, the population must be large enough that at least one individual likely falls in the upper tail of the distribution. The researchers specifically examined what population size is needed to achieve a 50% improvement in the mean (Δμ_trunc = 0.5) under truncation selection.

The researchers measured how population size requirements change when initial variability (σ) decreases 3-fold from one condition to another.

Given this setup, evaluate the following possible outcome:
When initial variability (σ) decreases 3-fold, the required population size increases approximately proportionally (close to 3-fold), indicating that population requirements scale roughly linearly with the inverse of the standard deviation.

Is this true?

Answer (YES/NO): NO